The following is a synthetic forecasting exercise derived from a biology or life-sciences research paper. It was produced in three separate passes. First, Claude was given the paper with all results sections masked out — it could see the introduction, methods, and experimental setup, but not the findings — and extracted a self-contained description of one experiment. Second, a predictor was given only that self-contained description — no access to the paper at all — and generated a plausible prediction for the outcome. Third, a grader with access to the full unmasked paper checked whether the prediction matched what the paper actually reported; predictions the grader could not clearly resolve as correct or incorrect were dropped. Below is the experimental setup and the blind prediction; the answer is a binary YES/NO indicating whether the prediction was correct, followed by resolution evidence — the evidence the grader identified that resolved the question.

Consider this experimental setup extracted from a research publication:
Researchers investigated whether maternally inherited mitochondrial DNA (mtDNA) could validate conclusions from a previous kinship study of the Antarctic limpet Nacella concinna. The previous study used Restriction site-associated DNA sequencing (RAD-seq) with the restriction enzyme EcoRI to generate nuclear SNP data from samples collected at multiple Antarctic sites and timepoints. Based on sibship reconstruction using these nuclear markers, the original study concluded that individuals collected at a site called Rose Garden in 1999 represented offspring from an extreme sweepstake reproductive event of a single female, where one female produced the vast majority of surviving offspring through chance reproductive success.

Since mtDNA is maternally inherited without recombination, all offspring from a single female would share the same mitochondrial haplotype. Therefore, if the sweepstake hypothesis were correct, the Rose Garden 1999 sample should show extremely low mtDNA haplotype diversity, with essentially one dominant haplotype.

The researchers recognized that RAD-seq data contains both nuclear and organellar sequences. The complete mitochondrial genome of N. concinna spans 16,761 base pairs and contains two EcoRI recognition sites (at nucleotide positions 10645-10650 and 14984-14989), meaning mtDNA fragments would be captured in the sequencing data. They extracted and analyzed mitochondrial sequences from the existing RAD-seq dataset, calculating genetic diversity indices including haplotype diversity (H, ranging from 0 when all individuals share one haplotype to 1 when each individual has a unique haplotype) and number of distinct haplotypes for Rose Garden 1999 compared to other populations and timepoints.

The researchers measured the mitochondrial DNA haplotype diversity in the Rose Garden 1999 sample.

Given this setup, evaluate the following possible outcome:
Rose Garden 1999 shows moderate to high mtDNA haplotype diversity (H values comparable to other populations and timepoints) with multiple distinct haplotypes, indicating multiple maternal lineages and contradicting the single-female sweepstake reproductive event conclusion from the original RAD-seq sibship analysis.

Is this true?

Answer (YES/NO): YES